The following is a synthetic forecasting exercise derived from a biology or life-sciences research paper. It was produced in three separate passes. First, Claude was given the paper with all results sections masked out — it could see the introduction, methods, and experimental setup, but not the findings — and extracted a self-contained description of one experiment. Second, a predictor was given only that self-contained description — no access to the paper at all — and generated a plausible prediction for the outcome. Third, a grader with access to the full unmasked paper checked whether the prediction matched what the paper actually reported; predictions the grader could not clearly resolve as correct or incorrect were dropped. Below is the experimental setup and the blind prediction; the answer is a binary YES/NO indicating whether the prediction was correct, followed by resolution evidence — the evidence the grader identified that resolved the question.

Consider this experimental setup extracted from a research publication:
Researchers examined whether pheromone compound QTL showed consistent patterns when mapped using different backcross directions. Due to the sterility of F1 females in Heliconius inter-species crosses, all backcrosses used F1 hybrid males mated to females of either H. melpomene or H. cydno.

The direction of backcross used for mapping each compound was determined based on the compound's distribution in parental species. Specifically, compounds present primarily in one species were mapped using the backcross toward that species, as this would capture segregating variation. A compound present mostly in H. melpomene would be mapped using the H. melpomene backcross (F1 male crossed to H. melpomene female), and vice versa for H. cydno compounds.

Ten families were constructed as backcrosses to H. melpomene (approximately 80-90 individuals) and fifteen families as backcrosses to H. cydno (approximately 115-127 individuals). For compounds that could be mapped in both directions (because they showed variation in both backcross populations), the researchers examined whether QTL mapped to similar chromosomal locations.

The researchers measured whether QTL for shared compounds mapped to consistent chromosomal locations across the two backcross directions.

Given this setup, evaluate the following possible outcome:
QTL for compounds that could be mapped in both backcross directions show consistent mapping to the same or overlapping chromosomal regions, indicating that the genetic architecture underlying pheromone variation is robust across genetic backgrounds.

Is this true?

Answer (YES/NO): YES